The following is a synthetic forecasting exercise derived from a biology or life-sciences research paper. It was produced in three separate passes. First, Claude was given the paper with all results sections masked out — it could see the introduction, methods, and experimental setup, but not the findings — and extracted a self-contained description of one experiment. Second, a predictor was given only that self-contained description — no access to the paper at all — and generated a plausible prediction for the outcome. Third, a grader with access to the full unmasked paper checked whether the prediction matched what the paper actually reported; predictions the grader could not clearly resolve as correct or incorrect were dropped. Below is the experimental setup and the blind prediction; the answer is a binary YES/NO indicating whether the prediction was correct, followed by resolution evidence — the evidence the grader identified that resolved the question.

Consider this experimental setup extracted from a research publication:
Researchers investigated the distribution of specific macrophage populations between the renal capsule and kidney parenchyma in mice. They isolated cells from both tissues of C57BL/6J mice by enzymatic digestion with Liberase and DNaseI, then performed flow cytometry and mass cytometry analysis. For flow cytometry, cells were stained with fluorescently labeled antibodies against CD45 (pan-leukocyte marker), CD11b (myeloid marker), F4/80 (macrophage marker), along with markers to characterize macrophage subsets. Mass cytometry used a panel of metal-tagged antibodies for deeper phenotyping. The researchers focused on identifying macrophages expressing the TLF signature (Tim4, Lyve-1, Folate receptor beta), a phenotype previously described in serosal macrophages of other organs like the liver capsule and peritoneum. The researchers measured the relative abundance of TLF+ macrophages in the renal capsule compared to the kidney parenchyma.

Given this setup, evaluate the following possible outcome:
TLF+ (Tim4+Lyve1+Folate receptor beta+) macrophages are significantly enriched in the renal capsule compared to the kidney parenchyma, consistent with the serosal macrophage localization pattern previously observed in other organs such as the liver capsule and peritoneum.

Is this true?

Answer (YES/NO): YES